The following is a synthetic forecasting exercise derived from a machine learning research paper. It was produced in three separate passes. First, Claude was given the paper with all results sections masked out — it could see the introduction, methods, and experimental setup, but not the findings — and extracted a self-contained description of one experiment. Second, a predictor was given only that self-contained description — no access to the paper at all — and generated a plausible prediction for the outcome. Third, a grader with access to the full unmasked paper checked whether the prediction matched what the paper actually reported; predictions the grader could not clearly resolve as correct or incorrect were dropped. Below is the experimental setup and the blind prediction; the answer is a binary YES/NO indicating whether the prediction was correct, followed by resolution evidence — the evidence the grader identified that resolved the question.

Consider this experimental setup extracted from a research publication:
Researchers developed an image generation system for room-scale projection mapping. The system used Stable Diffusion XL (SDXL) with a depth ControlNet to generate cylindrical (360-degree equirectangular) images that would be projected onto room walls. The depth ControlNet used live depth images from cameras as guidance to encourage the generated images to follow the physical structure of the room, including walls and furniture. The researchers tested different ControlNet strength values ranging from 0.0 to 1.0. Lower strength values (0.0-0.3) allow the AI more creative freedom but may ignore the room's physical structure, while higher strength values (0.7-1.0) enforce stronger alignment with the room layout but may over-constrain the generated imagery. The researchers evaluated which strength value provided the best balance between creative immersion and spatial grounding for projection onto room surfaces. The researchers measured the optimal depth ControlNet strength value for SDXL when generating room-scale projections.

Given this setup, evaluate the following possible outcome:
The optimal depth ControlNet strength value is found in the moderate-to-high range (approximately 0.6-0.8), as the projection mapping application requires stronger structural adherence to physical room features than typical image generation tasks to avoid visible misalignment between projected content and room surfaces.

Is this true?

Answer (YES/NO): YES